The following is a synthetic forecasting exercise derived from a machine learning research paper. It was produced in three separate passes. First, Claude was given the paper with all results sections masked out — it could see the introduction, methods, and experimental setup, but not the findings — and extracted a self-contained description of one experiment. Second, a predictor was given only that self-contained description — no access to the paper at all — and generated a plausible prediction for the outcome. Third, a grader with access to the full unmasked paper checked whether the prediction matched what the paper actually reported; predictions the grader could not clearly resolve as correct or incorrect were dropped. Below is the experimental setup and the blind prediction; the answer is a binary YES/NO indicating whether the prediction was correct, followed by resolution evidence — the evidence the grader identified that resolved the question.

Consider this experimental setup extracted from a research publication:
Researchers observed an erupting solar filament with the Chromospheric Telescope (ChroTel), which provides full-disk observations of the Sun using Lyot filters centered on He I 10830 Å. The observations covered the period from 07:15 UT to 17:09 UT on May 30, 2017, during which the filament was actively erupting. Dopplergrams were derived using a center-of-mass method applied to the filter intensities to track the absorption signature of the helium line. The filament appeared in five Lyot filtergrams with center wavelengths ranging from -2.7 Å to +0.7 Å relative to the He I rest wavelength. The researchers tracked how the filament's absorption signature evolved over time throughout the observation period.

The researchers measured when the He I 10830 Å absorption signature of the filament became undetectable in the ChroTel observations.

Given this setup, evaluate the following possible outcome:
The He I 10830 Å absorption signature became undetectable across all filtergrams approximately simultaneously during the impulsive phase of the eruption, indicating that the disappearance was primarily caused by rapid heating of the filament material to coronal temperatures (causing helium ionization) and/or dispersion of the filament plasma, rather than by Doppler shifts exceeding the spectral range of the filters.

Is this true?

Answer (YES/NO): NO